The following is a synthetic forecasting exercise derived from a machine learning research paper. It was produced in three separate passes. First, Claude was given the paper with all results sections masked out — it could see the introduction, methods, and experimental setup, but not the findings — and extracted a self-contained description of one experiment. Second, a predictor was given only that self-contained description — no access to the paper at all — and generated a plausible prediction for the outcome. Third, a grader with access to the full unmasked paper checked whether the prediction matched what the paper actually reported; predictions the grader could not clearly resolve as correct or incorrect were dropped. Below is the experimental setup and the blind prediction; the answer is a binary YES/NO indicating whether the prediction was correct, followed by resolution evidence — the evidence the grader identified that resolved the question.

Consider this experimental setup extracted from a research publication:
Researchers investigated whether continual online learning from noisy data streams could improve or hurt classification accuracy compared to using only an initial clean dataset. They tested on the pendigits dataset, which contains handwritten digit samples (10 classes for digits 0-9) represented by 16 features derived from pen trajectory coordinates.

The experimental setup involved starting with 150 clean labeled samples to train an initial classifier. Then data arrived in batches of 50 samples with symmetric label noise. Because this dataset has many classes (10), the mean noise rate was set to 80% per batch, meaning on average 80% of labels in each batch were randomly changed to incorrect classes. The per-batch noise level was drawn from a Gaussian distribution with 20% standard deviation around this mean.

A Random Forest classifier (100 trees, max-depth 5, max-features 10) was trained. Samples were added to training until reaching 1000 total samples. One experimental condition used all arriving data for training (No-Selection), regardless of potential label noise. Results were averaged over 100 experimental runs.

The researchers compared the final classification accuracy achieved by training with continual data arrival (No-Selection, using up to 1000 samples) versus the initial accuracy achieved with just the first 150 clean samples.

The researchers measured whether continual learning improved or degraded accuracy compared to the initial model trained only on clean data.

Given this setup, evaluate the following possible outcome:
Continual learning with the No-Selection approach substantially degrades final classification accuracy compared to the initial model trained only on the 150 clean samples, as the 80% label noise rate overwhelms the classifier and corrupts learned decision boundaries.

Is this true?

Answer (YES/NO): NO